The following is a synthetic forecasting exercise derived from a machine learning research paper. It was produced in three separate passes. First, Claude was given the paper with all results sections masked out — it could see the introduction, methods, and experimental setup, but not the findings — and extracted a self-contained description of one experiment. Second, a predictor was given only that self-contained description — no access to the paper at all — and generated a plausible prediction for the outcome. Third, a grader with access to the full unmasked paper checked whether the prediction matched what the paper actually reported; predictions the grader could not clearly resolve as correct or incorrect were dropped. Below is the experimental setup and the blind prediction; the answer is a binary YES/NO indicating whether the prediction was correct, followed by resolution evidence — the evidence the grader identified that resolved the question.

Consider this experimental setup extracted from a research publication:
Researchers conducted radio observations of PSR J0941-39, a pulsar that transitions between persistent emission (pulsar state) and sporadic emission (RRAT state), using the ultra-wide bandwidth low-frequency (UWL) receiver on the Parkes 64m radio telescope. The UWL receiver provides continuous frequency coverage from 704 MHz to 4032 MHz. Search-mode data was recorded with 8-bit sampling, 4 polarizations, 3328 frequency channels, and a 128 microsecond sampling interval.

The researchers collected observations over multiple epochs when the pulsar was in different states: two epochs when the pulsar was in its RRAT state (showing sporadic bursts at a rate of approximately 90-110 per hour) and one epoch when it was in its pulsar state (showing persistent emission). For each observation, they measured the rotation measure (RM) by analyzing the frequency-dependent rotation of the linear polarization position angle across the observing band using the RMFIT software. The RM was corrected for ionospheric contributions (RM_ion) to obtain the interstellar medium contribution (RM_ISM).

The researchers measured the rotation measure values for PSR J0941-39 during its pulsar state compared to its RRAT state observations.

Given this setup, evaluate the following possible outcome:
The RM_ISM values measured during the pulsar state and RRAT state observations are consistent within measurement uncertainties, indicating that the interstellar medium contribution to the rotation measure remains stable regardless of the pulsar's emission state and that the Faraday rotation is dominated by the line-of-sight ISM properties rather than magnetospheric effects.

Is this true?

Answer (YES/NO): NO